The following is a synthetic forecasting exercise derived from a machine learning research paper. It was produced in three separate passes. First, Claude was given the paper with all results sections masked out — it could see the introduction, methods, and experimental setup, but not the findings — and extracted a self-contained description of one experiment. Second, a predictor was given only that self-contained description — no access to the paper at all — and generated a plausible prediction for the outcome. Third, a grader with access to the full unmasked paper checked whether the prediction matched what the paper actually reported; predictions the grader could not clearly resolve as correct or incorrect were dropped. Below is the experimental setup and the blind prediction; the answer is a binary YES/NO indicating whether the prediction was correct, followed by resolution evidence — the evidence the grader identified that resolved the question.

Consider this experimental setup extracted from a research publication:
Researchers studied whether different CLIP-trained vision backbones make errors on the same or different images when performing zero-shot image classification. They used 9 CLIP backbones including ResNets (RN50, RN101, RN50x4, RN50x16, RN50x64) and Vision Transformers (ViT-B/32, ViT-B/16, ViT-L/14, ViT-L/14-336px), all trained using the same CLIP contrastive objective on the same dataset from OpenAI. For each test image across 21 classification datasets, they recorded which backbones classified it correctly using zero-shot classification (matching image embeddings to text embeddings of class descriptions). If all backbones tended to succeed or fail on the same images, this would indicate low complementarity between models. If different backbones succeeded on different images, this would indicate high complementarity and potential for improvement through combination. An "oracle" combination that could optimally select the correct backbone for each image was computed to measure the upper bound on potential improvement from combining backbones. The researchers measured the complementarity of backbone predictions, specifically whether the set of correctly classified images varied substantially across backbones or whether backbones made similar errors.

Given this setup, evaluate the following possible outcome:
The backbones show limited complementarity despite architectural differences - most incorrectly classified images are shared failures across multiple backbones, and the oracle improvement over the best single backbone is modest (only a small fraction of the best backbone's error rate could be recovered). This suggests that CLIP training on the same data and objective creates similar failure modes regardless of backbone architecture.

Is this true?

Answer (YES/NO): NO